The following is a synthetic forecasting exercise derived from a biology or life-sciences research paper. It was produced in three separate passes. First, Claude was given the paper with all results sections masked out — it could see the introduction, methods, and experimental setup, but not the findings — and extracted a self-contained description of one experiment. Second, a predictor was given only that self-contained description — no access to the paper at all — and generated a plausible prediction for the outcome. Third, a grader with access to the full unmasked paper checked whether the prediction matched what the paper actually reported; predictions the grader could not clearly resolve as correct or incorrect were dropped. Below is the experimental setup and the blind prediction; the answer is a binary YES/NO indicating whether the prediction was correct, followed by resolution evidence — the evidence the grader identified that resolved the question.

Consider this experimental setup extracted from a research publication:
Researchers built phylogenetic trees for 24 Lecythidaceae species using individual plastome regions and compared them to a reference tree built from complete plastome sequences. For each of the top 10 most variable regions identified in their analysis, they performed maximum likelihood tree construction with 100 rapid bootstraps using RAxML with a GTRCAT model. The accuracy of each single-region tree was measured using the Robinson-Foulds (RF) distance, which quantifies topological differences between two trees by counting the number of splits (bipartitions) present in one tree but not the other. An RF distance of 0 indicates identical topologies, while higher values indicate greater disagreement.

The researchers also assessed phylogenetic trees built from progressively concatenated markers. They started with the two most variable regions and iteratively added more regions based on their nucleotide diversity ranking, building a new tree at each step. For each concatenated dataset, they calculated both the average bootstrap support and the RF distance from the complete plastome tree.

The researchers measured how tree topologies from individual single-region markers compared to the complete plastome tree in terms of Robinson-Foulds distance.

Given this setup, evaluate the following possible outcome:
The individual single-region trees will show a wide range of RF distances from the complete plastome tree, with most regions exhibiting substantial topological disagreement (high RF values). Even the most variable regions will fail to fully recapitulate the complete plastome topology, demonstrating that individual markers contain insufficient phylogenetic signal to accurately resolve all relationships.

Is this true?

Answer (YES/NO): YES